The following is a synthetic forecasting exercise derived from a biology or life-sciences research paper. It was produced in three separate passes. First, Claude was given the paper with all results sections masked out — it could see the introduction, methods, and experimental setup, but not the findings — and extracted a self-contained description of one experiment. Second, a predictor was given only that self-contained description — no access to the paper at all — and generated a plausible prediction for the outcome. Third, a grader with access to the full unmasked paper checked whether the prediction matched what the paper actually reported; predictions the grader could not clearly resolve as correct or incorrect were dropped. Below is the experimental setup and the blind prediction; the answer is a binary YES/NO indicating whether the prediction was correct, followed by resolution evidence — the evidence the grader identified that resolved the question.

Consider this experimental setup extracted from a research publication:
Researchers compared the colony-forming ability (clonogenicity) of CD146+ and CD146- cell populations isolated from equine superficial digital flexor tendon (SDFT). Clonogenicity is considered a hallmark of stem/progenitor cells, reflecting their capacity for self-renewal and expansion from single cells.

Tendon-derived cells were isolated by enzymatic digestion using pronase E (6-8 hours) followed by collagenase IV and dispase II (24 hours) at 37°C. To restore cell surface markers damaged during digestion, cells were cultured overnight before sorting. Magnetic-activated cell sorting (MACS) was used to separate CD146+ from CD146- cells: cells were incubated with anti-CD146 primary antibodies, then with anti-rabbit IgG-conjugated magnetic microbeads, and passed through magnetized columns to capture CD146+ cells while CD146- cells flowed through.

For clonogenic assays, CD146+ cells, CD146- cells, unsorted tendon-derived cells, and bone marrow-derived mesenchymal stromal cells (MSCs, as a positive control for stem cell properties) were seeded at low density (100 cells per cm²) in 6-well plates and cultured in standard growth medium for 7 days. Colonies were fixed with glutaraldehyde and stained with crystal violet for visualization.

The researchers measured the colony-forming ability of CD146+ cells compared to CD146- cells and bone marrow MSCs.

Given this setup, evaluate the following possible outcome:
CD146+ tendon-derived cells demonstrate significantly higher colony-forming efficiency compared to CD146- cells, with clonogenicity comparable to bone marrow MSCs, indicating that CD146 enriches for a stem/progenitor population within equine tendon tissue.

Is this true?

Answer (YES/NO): NO